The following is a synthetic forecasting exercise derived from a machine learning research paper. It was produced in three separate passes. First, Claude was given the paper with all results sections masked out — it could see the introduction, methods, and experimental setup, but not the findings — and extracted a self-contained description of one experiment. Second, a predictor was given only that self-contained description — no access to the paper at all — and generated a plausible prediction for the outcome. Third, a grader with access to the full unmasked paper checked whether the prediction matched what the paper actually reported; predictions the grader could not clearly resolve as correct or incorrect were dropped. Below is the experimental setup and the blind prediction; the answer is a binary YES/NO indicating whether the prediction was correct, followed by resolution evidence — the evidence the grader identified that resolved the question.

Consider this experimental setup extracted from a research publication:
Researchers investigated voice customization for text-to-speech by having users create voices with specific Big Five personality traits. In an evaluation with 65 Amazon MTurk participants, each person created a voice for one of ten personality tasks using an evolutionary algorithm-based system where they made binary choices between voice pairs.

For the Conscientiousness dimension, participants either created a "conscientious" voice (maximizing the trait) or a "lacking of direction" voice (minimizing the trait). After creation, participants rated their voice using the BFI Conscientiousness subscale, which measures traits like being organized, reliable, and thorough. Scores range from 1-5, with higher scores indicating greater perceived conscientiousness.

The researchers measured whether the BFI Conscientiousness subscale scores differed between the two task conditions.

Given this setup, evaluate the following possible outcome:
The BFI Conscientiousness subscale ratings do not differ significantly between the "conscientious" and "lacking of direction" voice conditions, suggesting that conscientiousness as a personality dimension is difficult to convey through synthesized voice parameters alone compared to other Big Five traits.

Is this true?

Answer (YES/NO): YES